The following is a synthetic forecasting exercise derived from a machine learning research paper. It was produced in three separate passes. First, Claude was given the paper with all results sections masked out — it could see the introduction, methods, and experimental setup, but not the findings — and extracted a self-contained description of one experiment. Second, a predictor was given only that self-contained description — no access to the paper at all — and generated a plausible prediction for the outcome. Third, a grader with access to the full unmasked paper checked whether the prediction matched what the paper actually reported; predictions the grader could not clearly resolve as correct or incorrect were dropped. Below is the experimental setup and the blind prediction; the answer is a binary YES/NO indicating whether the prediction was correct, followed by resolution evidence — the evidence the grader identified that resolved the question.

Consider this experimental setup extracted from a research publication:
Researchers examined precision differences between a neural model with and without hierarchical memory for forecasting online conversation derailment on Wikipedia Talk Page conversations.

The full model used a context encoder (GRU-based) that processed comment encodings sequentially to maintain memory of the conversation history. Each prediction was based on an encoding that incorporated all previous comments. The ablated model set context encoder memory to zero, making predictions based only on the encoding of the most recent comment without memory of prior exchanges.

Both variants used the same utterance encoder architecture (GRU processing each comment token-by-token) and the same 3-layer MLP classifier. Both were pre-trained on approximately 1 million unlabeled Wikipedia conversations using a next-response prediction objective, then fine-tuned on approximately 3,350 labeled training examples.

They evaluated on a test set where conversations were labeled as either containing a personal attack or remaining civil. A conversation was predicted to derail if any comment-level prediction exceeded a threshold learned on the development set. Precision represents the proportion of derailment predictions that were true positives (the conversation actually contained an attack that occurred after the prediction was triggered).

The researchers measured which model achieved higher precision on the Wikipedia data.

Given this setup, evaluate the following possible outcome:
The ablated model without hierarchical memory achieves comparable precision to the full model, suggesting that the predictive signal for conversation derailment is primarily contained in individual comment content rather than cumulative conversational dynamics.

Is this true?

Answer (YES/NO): NO